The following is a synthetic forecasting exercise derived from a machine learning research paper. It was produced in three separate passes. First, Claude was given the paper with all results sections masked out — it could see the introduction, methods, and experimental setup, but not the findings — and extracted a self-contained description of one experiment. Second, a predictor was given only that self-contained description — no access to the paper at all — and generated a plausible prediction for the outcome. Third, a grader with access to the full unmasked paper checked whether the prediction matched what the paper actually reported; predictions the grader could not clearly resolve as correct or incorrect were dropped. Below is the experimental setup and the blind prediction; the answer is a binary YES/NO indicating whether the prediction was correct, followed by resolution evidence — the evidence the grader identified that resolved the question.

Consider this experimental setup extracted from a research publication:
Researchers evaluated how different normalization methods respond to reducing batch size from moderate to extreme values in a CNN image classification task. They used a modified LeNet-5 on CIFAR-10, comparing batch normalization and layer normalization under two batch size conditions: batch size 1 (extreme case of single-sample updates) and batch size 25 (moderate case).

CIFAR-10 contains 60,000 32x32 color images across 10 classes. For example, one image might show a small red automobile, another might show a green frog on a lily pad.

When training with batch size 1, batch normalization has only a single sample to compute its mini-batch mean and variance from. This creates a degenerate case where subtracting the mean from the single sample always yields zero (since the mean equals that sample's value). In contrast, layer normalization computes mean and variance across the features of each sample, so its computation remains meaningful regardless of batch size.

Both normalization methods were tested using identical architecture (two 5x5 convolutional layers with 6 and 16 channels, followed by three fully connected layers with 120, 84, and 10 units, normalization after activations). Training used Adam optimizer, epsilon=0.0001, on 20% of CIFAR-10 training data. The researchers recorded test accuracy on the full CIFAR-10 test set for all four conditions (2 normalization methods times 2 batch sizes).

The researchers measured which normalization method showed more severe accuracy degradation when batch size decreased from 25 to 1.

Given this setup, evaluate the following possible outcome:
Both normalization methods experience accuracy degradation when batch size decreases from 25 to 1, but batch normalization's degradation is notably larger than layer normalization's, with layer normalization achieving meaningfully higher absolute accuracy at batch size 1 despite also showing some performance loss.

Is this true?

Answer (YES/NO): YES